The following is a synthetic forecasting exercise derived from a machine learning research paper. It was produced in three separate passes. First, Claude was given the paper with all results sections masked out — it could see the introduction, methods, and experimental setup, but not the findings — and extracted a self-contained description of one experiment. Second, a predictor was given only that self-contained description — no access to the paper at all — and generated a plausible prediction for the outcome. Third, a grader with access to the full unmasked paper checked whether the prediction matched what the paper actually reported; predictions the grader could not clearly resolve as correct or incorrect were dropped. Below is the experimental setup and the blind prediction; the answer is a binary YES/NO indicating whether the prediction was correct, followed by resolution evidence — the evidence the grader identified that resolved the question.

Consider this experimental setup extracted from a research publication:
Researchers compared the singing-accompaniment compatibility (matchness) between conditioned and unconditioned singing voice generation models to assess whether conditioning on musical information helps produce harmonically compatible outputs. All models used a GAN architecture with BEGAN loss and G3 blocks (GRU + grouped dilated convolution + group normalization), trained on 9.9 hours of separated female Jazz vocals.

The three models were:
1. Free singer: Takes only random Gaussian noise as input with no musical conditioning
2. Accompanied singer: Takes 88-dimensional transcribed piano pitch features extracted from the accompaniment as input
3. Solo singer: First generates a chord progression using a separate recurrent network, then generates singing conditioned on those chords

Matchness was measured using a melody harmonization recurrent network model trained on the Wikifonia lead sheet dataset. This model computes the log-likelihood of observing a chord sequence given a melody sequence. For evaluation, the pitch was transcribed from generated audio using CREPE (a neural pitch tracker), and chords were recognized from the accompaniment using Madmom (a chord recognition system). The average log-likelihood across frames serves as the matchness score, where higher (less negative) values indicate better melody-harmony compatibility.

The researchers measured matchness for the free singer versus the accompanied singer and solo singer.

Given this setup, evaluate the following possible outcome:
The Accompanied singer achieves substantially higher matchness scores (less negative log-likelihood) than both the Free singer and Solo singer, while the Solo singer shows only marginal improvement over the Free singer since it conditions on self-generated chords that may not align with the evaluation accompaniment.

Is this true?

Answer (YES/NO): NO